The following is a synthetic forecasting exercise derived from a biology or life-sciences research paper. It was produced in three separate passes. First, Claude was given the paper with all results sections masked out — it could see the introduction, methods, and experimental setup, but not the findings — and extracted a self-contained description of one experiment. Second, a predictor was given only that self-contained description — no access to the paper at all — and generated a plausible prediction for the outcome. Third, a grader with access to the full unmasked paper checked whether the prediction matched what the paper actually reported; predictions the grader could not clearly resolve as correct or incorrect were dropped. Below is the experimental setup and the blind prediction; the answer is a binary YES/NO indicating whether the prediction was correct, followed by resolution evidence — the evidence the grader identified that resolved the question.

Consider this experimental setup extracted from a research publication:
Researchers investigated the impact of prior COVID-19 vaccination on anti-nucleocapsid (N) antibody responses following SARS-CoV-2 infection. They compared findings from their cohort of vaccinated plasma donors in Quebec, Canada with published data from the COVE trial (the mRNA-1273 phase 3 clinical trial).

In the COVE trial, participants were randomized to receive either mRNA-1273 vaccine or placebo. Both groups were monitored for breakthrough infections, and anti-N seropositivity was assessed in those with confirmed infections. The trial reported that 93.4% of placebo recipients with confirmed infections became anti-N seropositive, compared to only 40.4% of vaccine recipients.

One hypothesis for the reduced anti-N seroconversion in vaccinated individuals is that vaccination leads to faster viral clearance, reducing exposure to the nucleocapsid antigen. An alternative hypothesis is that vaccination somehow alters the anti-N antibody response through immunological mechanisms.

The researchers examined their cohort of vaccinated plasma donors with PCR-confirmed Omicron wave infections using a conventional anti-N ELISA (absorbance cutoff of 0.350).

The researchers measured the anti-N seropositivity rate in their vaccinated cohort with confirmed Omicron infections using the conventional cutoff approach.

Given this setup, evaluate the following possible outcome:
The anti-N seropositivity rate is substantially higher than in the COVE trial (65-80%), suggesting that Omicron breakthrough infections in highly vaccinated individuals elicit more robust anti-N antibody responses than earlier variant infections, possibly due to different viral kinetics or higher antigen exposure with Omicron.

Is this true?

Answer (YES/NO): NO